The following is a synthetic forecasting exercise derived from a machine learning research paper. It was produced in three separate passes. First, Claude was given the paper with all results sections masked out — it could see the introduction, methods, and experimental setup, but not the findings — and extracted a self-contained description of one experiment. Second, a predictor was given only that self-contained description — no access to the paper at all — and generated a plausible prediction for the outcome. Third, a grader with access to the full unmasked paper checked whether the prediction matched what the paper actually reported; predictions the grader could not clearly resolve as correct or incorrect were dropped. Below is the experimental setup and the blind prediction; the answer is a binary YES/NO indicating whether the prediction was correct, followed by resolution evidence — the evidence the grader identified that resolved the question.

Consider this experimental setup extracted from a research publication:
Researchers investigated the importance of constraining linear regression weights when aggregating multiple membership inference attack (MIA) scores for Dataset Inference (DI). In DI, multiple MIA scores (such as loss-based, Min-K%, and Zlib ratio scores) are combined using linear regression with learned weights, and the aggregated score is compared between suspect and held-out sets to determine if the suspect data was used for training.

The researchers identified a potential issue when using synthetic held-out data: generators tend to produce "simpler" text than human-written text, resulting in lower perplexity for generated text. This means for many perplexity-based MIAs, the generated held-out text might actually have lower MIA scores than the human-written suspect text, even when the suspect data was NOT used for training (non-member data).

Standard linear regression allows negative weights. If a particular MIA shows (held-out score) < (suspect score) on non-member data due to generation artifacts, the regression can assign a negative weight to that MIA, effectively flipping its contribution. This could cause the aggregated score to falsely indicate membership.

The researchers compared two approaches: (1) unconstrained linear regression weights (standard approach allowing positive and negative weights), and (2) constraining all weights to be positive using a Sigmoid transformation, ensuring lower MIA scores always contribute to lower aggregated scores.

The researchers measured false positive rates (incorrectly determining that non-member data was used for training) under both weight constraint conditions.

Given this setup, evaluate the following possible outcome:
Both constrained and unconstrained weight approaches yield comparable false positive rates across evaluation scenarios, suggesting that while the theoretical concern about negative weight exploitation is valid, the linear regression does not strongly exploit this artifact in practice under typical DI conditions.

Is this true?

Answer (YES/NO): NO